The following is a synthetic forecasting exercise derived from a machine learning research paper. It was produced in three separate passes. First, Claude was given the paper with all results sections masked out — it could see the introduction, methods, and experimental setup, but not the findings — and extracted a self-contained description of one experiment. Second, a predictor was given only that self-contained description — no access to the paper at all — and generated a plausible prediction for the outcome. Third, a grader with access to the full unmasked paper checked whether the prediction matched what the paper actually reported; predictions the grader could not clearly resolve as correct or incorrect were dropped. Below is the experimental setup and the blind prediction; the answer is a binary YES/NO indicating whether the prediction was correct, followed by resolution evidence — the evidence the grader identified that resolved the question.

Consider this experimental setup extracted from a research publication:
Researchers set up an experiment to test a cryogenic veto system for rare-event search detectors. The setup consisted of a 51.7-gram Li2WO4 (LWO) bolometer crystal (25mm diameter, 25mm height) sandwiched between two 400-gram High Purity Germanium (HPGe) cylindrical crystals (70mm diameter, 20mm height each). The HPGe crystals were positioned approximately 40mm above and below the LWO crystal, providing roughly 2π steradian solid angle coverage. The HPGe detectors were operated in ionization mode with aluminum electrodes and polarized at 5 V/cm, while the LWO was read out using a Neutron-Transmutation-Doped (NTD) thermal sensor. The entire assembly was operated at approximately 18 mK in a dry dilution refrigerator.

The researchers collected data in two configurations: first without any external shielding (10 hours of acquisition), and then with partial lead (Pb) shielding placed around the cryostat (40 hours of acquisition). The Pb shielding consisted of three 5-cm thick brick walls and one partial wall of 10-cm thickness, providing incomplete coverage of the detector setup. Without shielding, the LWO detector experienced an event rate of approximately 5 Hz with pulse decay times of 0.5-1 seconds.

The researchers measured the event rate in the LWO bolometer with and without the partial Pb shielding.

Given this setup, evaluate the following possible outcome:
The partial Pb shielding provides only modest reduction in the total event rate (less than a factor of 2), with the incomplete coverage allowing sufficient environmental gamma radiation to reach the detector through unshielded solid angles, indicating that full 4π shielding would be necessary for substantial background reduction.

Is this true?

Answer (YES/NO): NO